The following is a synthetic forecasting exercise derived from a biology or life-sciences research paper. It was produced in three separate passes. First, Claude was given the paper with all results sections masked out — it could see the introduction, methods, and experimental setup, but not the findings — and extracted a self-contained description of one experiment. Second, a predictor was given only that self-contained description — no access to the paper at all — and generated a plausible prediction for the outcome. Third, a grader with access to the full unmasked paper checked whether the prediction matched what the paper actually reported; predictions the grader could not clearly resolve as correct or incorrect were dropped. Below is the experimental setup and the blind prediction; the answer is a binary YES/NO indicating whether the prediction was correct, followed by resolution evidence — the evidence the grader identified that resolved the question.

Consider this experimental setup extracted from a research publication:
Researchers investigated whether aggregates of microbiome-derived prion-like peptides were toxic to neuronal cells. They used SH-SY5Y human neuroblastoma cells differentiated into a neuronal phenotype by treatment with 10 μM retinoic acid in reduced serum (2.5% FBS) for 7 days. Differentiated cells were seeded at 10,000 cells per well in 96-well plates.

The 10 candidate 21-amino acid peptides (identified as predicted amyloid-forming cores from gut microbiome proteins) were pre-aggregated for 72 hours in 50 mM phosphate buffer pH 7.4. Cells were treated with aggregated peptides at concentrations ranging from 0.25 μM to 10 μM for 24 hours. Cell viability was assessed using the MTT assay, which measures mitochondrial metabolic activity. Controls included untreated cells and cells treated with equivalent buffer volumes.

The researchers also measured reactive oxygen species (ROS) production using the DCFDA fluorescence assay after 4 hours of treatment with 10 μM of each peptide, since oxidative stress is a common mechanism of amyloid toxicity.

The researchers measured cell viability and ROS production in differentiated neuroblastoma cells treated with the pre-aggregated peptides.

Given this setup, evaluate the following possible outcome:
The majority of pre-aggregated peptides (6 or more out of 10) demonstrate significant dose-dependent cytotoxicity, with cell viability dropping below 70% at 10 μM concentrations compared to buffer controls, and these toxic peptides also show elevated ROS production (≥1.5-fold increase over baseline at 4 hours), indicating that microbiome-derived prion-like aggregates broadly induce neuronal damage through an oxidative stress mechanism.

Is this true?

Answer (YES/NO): NO